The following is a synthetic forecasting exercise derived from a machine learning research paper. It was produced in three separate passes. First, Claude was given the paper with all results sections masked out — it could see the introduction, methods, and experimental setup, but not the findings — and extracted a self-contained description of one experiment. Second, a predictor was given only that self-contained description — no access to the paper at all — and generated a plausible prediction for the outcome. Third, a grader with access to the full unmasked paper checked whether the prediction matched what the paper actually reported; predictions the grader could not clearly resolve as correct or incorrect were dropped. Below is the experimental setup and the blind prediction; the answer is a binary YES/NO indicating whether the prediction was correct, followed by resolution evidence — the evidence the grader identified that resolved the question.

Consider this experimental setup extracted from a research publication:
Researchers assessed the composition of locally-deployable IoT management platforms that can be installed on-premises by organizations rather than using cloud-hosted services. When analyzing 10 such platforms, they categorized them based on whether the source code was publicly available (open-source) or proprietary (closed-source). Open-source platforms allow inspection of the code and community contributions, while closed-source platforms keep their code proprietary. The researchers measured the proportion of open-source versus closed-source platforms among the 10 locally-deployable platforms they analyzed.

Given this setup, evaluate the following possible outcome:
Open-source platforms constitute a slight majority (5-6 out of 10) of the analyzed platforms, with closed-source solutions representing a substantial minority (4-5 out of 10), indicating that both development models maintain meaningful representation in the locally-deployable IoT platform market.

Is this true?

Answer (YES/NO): NO